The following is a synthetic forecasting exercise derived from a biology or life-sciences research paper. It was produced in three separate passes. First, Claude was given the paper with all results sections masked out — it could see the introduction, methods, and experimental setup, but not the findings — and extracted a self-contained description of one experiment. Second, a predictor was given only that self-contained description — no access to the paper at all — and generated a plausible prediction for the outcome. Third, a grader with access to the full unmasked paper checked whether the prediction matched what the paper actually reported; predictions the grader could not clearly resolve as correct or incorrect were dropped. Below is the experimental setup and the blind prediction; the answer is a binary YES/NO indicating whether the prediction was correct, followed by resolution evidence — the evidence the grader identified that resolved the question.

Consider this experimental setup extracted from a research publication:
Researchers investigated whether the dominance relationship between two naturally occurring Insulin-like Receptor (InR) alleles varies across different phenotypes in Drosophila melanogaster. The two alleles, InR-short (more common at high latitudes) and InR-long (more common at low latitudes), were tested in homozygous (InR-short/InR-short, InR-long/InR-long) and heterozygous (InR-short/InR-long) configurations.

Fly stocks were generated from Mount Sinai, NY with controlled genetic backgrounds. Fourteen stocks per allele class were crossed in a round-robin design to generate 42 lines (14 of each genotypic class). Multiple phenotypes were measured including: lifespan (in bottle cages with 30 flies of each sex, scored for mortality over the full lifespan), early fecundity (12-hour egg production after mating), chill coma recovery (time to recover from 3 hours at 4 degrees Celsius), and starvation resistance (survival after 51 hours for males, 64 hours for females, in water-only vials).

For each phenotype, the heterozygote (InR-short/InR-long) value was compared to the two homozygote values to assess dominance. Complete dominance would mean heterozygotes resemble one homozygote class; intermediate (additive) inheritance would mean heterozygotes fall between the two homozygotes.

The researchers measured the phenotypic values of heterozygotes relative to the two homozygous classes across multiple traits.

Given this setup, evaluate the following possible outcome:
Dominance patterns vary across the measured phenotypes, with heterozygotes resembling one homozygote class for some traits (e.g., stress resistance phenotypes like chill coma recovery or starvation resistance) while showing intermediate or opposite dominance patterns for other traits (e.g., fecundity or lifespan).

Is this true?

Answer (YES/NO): YES